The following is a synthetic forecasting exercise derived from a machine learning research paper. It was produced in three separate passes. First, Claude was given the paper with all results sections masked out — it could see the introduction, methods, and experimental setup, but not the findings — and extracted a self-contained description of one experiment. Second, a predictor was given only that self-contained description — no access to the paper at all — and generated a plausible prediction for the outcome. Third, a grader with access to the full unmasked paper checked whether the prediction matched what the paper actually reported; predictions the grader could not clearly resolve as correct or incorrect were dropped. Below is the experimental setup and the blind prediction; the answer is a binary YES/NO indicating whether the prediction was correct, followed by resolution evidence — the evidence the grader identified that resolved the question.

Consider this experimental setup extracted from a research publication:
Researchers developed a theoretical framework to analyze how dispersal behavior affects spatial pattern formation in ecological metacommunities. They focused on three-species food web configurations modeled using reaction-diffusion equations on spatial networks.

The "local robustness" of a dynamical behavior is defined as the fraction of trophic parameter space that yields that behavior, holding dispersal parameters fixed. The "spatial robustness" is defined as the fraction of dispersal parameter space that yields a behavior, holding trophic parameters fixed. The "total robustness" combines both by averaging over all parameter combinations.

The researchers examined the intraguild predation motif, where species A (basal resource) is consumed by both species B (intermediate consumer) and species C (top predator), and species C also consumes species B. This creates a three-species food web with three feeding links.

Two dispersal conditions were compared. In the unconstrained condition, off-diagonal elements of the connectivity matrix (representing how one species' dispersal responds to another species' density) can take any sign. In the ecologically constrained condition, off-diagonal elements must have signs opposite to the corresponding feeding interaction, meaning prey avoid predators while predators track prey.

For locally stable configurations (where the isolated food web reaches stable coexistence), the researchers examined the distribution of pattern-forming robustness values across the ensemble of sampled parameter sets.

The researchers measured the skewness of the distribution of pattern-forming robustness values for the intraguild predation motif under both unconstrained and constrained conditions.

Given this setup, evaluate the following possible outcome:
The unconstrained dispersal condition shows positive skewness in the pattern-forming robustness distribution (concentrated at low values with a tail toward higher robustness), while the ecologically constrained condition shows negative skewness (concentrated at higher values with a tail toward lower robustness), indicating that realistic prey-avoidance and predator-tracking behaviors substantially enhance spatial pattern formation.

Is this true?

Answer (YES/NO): NO